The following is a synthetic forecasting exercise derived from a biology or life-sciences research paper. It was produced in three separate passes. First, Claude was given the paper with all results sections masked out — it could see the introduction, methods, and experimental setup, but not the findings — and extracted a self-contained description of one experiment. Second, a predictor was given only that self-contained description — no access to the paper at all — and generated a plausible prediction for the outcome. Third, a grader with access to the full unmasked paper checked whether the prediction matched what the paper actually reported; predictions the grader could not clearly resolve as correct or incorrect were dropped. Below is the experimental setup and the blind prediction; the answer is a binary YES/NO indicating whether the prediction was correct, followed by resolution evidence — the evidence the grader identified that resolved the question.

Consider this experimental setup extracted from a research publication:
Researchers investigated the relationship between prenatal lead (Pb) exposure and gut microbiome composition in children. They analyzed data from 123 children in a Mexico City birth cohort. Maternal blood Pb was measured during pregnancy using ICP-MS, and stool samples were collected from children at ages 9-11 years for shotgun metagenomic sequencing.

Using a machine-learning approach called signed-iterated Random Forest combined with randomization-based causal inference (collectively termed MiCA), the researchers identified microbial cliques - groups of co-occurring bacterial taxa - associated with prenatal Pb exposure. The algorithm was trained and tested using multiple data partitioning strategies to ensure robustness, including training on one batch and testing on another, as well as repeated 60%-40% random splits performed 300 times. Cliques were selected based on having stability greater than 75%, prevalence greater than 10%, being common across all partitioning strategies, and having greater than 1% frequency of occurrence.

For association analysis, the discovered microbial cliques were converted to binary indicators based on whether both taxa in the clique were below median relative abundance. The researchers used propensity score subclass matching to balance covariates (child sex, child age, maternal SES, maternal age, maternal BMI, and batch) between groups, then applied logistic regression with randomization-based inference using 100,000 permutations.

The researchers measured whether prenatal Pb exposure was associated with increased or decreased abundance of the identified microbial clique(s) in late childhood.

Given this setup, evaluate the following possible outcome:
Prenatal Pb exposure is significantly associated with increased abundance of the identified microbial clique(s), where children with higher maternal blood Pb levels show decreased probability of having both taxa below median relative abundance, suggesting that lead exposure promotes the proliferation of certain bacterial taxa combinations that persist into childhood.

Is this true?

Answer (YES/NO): NO